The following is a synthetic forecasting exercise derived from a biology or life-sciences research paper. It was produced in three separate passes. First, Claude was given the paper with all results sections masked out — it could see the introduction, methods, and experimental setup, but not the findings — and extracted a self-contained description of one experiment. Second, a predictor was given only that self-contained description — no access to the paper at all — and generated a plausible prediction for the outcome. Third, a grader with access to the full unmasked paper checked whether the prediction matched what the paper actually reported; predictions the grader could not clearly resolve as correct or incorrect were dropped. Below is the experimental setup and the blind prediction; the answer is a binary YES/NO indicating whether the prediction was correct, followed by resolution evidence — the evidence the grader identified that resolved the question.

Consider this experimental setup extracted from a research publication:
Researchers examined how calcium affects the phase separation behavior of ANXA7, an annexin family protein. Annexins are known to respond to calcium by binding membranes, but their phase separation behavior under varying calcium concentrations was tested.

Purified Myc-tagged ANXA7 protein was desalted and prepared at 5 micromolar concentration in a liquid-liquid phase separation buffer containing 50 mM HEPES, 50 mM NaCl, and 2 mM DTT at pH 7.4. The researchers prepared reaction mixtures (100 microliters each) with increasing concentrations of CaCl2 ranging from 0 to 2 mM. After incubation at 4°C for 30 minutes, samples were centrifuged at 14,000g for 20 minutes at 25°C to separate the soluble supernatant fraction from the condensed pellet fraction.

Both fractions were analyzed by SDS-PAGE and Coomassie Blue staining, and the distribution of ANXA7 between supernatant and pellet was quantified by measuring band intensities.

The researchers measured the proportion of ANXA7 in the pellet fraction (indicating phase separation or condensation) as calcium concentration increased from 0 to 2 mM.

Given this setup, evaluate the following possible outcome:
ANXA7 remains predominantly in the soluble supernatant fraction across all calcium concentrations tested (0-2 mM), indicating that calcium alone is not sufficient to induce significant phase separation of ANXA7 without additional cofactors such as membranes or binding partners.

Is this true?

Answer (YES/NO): NO